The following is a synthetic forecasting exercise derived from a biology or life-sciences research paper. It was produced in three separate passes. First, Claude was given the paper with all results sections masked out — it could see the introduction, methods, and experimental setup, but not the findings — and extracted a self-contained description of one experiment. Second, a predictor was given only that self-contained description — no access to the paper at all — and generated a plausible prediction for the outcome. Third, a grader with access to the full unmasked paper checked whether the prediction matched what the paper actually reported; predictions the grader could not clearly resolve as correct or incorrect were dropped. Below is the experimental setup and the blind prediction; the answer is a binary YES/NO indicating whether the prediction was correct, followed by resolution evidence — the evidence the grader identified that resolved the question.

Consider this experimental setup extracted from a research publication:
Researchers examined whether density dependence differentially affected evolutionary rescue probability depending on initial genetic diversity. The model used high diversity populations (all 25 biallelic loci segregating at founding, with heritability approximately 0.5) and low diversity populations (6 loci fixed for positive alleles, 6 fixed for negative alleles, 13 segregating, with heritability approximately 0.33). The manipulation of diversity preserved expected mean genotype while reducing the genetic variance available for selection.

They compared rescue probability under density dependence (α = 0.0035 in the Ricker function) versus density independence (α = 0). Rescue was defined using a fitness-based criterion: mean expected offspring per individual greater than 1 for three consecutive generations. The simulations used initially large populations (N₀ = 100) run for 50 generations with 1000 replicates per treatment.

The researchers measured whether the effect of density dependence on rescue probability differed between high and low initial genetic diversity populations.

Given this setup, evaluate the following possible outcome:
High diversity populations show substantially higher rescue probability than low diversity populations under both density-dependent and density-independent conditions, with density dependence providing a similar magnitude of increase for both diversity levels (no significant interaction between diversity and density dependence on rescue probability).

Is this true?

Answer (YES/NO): NO